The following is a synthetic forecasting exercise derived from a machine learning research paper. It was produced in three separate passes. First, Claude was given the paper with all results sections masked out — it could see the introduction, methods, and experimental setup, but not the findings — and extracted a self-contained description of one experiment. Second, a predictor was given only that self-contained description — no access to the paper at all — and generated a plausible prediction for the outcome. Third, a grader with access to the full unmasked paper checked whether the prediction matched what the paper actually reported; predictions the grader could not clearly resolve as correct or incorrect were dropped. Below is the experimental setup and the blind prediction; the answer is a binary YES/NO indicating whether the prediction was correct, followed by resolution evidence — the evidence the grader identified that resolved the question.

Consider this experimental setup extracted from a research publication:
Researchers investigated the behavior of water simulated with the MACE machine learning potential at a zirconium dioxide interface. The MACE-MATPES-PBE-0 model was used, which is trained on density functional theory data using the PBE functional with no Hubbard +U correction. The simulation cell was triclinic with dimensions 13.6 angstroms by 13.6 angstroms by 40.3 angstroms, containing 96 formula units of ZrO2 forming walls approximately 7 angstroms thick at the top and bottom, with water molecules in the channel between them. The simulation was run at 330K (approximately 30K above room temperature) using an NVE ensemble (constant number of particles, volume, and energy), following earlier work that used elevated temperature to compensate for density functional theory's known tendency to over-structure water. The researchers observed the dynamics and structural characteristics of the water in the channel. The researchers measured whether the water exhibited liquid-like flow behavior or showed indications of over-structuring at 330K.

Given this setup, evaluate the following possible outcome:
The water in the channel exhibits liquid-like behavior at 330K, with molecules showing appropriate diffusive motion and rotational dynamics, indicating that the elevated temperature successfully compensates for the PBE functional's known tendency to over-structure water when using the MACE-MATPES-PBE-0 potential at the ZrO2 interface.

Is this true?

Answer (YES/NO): NO